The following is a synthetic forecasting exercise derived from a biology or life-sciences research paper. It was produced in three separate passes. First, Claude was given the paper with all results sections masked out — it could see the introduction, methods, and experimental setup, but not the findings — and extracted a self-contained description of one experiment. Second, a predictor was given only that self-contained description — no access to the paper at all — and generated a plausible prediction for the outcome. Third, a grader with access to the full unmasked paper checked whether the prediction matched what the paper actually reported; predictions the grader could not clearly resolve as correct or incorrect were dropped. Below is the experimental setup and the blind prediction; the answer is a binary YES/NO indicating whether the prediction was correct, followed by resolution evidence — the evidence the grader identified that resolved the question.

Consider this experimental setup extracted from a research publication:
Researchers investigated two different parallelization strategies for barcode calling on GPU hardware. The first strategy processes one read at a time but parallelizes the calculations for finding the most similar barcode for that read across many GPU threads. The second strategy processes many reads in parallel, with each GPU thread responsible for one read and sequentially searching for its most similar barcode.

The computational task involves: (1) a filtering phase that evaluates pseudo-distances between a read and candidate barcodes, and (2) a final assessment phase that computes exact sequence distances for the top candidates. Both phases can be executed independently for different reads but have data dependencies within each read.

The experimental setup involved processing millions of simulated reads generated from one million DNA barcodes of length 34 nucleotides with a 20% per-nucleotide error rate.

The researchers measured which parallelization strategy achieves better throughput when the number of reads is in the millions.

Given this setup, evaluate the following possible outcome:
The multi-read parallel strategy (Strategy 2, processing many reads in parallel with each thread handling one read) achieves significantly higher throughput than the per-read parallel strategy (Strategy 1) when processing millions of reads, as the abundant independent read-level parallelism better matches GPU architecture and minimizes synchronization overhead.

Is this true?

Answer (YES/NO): YES